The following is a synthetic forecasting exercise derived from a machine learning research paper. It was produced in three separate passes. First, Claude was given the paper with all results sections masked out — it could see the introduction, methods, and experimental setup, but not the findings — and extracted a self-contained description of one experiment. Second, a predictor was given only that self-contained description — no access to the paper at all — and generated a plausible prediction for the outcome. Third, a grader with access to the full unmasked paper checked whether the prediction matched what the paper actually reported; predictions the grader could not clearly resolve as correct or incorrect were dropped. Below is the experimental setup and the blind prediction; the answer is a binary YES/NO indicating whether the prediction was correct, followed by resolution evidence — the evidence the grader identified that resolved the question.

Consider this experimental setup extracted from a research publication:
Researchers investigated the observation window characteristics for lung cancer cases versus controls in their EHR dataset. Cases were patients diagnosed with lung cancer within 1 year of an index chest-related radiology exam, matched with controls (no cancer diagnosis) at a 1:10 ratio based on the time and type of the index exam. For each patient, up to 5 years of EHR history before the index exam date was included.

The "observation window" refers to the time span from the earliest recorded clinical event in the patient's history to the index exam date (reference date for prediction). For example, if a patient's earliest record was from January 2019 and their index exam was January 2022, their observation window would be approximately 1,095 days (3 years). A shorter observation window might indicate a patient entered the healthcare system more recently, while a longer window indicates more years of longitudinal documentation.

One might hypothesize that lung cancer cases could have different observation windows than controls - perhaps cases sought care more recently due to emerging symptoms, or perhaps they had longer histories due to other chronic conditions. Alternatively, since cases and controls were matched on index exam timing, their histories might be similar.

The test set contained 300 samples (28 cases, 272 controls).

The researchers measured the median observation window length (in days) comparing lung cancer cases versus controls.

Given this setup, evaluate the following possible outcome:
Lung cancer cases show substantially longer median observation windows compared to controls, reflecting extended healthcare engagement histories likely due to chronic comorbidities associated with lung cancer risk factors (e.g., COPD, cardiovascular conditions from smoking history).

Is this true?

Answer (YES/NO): NO